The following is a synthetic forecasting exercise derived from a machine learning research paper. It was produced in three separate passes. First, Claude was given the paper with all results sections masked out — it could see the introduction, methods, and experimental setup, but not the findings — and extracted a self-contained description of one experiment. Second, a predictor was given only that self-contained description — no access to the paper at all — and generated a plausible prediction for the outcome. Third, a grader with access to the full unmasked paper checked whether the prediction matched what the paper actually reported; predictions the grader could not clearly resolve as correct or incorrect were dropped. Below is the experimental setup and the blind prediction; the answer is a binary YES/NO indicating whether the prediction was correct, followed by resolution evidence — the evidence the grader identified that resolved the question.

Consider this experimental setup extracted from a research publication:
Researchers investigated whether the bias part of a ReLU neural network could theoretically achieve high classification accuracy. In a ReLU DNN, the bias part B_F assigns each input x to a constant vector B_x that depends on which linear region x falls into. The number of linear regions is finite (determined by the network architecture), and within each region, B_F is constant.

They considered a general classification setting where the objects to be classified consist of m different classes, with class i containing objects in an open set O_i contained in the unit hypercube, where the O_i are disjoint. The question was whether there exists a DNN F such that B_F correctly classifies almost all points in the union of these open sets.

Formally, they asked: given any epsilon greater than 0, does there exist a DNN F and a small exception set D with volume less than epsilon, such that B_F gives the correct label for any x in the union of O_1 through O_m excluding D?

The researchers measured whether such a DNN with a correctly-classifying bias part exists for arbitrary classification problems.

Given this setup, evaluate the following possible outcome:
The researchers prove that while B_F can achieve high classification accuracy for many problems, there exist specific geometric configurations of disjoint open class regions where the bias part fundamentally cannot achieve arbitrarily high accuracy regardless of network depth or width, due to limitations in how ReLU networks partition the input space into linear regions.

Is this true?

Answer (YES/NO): NO